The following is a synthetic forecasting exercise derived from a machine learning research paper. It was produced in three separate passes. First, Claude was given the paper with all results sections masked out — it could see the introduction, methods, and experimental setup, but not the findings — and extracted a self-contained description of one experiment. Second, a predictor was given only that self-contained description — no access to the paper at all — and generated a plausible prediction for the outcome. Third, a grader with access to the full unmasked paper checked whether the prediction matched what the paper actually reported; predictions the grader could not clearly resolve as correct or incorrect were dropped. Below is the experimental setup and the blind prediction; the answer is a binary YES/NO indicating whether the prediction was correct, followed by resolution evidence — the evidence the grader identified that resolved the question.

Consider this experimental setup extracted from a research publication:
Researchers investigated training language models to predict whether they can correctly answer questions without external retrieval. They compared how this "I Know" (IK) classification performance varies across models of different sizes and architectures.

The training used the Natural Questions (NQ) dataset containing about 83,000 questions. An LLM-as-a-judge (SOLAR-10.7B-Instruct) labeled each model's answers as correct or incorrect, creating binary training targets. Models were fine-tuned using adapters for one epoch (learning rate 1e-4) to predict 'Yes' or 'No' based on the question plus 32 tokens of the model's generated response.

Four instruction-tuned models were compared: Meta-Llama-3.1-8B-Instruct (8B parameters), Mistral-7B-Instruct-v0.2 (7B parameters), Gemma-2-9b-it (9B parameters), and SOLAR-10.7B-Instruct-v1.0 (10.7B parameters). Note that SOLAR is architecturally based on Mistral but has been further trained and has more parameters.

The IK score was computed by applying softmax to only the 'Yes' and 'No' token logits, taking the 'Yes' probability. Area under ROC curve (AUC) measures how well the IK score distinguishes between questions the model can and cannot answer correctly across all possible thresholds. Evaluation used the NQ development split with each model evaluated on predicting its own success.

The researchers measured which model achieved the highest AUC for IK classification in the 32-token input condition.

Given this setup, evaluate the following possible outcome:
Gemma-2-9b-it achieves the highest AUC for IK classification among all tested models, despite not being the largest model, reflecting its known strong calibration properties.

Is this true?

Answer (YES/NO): YES